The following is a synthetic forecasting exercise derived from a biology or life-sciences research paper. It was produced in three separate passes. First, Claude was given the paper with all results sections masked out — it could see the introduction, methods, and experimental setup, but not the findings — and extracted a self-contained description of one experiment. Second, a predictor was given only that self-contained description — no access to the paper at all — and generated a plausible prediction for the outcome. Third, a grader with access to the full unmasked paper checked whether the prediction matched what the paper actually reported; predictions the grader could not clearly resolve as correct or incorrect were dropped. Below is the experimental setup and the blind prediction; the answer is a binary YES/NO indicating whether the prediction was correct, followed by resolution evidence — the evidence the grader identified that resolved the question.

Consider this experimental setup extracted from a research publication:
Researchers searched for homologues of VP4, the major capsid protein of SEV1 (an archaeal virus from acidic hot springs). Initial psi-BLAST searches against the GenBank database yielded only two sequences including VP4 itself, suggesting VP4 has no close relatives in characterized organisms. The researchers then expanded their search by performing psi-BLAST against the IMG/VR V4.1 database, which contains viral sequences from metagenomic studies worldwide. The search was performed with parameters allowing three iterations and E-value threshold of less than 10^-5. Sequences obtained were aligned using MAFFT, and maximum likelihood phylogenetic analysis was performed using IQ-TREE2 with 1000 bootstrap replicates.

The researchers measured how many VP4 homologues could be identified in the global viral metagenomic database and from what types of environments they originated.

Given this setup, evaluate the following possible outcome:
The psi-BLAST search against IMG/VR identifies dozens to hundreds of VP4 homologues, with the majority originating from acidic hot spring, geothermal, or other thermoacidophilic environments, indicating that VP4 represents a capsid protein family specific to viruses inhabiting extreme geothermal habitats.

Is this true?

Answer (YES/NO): YES